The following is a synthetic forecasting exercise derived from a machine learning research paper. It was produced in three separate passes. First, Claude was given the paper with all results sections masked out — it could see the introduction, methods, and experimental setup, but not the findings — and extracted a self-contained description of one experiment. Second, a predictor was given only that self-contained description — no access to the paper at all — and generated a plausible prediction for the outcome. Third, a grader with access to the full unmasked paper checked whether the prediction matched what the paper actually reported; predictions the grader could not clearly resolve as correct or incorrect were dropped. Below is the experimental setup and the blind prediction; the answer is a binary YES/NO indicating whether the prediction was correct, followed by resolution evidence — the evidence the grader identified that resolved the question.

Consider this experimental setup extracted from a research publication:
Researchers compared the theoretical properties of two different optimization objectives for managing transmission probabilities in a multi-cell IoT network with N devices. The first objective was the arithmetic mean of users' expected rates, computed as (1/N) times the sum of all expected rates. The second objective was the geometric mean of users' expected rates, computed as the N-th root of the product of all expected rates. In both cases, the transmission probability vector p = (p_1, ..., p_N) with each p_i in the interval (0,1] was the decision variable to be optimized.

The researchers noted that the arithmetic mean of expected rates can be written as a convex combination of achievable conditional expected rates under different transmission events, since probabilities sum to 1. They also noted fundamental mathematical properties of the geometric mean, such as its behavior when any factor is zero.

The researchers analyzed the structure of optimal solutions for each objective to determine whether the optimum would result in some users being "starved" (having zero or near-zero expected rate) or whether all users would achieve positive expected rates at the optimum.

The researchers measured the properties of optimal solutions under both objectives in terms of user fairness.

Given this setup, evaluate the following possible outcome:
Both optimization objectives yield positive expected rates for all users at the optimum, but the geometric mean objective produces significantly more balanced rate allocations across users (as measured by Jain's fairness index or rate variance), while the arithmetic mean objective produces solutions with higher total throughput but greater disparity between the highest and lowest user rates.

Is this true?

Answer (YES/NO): NO